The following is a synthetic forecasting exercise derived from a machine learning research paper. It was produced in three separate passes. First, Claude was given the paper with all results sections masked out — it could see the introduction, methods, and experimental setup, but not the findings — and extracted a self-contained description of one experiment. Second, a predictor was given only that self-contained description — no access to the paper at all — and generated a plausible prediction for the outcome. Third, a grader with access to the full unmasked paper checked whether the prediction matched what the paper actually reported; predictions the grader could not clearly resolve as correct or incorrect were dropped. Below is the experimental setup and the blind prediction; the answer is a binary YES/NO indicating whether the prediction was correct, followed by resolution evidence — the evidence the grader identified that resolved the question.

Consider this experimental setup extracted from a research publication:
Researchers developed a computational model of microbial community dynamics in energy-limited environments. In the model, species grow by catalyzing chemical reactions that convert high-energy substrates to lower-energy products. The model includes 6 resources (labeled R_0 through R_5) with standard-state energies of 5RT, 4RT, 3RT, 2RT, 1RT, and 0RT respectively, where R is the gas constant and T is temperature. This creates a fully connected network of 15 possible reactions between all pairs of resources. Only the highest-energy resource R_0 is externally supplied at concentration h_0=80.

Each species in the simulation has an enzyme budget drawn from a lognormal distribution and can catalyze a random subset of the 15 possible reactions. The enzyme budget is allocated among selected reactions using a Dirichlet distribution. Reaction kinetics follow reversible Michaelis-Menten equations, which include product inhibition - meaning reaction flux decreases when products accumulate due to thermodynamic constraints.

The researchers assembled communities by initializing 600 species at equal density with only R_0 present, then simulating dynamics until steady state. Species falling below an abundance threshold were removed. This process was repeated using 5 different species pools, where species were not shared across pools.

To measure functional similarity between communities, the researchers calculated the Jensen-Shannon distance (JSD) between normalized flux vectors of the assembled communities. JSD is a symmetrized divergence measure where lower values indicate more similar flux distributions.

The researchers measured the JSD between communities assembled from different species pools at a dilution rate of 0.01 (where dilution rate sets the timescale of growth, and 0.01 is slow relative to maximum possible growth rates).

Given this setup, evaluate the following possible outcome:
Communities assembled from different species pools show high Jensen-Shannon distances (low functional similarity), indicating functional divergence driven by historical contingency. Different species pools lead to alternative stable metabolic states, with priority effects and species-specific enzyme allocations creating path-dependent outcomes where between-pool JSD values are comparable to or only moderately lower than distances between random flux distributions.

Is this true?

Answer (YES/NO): NO